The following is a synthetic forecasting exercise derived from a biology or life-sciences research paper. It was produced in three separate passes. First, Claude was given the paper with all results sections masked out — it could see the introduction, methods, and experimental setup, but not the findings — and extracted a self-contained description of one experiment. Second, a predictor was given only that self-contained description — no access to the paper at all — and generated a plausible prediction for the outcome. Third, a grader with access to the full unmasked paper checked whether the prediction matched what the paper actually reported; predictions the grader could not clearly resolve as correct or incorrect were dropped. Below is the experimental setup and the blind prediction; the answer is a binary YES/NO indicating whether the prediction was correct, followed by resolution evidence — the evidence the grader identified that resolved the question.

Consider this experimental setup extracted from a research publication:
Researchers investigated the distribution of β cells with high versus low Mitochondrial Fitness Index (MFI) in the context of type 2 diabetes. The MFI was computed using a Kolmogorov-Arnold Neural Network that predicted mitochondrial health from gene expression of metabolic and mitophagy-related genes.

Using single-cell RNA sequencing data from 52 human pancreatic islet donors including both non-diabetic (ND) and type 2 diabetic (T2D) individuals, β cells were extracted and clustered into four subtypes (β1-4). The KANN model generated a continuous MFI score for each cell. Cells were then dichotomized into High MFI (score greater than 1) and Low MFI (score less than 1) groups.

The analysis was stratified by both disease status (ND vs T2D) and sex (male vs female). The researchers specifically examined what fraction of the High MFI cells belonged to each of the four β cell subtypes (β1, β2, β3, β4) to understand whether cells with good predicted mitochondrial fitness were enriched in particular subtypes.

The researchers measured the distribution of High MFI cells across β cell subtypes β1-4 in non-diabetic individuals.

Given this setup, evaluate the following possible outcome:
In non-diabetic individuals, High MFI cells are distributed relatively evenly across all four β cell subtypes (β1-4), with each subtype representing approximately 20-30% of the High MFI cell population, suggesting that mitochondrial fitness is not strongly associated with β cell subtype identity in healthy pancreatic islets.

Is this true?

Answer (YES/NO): NO